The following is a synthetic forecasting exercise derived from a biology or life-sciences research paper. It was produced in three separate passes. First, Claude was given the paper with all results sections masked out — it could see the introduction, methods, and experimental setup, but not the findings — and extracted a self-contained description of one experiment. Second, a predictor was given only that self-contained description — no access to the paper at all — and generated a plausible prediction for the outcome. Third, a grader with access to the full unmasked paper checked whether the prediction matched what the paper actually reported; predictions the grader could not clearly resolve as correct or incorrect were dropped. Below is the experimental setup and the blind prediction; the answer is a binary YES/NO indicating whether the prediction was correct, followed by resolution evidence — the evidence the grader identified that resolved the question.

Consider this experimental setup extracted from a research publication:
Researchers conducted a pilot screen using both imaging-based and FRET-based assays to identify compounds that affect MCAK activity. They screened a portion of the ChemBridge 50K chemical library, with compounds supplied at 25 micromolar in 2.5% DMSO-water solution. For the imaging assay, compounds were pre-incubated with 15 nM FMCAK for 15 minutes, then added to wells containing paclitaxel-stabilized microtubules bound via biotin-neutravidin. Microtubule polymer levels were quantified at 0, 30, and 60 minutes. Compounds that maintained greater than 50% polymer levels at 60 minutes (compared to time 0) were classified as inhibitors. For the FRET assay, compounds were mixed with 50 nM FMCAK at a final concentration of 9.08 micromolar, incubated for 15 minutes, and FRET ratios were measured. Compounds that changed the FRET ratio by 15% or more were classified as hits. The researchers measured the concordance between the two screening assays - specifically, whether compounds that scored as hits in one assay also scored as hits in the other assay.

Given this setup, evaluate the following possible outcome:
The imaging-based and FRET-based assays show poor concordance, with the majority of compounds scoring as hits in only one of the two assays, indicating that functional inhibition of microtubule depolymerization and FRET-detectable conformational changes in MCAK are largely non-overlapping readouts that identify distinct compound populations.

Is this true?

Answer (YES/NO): YES